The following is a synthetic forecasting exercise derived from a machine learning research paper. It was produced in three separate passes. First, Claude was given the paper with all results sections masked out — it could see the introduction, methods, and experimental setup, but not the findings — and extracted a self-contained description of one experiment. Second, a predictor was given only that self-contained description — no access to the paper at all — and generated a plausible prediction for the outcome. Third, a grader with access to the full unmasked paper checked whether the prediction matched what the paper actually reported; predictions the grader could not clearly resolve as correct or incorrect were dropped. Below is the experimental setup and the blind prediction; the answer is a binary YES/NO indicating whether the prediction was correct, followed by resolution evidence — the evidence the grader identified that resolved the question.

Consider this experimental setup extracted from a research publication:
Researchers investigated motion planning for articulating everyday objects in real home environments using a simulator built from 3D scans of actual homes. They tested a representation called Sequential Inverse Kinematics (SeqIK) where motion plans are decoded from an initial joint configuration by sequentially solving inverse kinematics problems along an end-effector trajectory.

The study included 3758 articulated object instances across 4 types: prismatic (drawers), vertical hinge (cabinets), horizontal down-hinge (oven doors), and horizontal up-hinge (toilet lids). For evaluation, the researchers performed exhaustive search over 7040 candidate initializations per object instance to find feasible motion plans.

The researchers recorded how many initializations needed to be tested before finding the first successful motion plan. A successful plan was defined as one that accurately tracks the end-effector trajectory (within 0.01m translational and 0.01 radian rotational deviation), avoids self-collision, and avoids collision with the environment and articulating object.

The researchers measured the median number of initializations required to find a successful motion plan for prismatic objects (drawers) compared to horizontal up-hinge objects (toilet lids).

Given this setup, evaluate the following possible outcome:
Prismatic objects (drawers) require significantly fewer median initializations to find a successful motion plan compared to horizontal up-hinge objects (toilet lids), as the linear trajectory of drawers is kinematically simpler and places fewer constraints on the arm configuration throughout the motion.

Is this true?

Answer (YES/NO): YES